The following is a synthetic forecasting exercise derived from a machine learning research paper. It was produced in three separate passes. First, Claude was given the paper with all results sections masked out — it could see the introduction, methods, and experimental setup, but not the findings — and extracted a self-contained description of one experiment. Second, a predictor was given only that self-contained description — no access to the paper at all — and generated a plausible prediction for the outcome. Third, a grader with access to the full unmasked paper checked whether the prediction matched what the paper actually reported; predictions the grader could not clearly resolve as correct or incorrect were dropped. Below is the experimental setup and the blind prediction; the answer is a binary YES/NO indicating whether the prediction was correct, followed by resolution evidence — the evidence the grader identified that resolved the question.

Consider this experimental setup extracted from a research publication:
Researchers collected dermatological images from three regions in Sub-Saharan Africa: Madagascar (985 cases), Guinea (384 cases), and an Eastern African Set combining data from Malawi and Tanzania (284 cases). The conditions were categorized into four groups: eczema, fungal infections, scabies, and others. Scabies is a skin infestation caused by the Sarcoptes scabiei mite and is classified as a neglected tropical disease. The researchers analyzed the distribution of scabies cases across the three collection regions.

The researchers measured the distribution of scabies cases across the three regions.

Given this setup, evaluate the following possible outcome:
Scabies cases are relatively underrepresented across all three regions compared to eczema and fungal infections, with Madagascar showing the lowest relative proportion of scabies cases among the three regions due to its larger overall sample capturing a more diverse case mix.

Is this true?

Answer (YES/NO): NO